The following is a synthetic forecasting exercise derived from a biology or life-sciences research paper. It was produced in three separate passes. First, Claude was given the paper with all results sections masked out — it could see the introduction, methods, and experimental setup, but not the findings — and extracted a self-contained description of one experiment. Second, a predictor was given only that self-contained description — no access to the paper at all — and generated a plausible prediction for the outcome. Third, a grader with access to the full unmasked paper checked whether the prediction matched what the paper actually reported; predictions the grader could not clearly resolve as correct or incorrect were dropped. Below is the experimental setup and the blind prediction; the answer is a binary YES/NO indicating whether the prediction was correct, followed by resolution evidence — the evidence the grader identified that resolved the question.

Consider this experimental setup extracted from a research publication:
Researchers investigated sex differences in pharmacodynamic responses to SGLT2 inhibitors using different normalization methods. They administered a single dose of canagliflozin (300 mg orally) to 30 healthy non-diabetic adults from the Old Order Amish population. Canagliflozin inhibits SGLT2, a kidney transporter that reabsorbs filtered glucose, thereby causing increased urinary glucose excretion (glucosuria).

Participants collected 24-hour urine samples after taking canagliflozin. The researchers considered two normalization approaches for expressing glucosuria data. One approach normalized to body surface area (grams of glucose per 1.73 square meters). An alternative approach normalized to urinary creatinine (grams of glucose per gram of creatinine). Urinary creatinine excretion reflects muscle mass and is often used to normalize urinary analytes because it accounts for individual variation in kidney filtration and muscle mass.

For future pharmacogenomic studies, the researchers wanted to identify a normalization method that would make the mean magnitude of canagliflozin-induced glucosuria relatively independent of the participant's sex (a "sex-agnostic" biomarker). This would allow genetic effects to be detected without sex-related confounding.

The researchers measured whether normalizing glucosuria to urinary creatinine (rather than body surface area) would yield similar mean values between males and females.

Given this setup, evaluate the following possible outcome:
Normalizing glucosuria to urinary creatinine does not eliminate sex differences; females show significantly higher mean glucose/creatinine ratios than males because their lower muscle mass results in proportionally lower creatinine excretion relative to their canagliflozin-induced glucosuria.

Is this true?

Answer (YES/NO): NO